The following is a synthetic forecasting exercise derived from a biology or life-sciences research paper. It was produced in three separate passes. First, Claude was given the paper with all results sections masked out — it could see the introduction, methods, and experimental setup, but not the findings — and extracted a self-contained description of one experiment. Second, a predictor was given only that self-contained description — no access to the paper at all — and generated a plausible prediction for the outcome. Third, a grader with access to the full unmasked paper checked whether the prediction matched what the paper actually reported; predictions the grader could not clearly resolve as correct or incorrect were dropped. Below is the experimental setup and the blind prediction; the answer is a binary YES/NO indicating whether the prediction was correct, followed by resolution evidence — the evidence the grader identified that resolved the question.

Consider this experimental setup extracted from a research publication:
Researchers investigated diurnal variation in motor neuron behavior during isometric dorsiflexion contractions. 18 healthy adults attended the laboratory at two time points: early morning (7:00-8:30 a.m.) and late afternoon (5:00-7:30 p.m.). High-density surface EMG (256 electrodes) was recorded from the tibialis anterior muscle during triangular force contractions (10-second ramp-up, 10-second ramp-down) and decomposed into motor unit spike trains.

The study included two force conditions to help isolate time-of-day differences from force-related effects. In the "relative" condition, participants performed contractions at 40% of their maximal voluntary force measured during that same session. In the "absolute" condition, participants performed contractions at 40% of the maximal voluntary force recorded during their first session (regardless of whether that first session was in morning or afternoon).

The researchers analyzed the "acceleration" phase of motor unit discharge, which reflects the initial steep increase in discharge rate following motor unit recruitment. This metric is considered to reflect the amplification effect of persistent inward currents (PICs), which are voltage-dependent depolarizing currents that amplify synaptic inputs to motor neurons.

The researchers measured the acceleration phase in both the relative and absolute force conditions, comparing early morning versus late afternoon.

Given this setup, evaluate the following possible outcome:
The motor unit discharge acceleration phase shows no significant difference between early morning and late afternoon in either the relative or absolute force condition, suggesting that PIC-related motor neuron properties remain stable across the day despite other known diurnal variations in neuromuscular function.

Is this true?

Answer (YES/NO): NO